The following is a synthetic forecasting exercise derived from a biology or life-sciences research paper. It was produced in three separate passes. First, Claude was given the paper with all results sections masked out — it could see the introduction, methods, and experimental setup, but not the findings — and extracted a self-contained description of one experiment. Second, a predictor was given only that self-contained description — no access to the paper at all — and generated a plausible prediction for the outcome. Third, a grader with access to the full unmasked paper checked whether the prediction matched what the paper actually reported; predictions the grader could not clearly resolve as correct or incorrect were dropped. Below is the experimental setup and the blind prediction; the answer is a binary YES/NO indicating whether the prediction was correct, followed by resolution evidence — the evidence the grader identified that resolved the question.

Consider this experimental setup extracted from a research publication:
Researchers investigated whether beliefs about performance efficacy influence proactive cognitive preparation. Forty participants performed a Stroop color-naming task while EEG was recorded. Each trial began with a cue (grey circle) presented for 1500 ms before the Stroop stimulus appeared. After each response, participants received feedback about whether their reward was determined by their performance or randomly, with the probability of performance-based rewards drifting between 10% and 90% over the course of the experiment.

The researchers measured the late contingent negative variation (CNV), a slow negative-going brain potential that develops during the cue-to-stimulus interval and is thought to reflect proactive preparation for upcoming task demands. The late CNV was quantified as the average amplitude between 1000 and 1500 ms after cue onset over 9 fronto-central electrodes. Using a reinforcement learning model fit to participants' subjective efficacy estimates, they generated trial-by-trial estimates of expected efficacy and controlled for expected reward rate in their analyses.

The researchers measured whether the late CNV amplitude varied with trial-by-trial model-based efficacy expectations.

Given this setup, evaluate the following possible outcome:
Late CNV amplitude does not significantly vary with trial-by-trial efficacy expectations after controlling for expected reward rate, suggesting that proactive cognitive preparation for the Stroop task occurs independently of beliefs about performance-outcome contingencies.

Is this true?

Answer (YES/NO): NO